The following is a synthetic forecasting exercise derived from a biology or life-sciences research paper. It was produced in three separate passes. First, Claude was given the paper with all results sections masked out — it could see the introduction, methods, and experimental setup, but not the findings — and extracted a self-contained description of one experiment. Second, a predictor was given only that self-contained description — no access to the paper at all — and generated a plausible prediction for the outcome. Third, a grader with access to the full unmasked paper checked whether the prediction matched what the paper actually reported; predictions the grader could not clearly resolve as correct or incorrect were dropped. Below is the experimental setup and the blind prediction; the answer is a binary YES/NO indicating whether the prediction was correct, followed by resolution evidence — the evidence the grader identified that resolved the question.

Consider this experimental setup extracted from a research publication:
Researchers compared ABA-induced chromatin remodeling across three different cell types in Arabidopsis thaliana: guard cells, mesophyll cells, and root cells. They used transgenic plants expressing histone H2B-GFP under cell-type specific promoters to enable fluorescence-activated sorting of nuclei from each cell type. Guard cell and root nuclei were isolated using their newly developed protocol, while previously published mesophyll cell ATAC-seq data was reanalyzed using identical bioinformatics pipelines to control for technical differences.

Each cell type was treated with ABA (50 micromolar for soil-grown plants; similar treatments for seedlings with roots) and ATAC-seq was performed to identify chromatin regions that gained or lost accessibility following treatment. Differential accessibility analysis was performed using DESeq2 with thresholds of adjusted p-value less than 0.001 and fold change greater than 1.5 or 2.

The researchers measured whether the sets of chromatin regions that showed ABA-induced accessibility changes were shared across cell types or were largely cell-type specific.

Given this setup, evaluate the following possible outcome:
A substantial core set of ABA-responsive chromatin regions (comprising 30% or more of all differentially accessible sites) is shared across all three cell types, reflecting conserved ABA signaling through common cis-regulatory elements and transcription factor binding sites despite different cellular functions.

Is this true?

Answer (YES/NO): NO